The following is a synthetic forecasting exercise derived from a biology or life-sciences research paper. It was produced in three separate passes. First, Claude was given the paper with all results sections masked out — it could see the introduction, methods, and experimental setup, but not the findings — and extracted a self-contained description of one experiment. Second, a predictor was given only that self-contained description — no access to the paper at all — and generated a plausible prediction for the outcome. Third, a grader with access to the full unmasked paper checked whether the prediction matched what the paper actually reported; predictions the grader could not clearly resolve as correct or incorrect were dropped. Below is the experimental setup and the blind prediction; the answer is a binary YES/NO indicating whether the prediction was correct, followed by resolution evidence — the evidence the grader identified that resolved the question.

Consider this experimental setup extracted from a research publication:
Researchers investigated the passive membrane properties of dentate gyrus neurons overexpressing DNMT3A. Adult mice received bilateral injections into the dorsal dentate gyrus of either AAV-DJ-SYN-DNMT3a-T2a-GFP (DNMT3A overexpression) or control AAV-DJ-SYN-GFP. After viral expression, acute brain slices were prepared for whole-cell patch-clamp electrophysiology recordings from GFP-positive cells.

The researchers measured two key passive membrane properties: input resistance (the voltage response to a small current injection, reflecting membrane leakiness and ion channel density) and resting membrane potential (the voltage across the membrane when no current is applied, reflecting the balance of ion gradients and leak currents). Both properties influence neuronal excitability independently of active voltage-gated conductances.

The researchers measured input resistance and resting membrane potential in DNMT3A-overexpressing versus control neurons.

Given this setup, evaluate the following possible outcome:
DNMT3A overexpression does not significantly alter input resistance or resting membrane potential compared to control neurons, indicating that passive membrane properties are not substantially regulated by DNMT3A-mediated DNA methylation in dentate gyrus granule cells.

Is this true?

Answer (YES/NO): YES